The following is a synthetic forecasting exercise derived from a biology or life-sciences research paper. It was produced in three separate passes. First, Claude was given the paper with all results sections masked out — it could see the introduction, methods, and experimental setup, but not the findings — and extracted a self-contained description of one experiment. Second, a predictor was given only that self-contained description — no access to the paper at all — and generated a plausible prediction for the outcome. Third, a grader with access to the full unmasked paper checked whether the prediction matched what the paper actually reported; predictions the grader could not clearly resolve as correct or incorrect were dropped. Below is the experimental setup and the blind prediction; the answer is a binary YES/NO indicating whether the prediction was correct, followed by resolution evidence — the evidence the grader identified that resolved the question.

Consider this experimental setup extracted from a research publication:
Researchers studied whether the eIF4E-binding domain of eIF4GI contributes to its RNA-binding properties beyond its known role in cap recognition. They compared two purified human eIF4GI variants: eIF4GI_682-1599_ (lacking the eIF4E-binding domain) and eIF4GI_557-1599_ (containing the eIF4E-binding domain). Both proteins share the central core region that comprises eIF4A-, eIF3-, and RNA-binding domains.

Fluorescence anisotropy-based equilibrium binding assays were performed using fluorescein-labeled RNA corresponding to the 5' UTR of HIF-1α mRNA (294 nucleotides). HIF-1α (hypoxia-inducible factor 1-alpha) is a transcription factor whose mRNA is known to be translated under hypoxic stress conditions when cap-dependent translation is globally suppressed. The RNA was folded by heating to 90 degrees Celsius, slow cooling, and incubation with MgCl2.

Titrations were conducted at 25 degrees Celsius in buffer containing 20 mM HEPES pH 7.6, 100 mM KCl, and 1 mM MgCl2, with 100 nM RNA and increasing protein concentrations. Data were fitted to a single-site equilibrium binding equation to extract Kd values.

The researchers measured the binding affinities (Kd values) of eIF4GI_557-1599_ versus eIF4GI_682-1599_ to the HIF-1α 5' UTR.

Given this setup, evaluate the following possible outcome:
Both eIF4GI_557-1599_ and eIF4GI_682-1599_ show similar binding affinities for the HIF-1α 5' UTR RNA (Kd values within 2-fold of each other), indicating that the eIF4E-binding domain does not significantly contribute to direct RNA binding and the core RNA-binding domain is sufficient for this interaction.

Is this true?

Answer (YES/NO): NO